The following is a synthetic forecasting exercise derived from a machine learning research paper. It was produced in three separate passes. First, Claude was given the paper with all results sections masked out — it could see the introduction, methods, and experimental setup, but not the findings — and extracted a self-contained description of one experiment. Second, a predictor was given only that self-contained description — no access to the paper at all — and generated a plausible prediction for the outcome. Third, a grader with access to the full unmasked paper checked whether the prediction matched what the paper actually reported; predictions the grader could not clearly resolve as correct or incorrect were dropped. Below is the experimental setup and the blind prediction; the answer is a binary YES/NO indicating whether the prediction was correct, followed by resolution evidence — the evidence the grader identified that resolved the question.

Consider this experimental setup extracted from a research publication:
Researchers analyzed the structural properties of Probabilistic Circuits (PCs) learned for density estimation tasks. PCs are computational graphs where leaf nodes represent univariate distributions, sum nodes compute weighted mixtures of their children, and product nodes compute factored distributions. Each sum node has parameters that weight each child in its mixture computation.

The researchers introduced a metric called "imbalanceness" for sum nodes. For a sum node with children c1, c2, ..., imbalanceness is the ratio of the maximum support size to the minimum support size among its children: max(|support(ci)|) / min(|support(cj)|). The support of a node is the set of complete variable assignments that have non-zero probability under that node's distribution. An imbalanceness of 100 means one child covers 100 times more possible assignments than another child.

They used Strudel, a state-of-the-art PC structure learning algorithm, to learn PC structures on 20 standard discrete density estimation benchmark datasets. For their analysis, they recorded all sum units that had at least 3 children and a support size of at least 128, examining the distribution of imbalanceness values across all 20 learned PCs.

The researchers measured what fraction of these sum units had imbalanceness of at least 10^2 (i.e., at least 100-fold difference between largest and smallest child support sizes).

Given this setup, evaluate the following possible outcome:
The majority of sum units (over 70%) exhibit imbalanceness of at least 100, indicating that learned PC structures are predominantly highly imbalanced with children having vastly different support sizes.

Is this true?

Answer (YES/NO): NO